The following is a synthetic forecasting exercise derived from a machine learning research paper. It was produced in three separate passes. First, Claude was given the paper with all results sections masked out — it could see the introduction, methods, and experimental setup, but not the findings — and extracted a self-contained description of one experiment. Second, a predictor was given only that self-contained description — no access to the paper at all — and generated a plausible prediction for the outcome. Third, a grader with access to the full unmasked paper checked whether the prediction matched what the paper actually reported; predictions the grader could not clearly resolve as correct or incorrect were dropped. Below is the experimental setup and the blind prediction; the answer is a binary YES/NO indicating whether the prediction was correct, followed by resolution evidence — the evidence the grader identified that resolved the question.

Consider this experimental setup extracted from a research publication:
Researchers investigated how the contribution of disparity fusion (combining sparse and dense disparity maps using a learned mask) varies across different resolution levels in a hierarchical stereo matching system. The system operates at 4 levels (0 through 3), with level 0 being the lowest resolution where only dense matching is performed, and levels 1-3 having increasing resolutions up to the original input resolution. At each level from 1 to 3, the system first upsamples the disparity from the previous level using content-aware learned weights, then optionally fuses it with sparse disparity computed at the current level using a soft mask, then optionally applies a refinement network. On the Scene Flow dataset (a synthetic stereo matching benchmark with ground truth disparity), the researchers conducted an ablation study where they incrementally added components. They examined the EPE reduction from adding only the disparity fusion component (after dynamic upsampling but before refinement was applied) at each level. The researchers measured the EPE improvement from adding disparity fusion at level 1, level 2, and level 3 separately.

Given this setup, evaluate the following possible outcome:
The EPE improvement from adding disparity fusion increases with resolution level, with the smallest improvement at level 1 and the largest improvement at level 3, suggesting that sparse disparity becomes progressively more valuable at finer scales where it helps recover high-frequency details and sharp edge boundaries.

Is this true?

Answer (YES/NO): NO